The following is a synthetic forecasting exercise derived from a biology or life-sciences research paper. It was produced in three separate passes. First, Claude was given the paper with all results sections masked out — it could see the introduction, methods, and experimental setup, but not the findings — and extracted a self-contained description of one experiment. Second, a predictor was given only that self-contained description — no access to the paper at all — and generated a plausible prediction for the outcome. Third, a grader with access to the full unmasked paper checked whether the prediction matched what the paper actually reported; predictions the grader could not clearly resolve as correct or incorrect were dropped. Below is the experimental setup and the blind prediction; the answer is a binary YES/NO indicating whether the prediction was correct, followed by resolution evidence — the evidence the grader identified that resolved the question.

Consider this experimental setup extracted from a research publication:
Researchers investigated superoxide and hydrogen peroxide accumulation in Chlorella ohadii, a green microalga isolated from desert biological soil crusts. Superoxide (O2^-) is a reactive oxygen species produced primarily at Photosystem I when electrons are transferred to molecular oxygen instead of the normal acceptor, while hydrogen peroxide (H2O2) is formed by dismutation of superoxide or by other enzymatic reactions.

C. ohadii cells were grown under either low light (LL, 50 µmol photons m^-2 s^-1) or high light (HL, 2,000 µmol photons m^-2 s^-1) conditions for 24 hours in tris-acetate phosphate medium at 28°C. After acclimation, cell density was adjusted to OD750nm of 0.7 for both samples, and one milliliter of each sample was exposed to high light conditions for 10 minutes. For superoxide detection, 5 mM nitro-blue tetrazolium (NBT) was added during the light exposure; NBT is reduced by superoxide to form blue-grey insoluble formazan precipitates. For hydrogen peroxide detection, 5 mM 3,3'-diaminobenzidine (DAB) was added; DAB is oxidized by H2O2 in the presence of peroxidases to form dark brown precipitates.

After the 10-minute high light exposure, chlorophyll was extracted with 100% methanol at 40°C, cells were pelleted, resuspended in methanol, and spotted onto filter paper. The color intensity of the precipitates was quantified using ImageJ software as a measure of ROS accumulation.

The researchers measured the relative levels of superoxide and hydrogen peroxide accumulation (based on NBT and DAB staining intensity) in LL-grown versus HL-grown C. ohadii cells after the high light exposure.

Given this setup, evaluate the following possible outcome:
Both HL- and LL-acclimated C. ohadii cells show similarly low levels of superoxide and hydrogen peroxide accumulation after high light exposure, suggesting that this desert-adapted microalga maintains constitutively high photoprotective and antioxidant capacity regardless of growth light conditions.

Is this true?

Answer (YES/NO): NO